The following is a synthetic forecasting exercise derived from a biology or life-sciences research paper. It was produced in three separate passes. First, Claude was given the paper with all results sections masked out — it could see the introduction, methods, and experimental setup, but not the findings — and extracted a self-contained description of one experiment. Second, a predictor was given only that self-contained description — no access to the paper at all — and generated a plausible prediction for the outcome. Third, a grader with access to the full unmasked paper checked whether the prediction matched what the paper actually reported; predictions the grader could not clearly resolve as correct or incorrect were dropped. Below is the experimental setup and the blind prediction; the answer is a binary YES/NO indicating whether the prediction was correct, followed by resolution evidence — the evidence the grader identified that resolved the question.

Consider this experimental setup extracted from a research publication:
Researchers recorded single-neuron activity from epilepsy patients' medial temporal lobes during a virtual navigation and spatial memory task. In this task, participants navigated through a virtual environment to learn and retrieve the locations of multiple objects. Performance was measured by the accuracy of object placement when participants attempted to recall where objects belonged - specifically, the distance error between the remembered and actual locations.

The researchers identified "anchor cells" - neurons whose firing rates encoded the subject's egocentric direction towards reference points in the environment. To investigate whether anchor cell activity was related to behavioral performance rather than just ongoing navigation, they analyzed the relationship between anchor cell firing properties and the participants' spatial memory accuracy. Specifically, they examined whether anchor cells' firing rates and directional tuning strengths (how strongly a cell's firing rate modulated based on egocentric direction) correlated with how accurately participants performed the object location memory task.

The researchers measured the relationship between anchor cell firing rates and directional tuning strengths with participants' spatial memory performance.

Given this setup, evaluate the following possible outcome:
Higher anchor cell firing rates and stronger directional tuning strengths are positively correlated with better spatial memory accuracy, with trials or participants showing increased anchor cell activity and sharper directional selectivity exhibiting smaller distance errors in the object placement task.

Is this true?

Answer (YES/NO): NO